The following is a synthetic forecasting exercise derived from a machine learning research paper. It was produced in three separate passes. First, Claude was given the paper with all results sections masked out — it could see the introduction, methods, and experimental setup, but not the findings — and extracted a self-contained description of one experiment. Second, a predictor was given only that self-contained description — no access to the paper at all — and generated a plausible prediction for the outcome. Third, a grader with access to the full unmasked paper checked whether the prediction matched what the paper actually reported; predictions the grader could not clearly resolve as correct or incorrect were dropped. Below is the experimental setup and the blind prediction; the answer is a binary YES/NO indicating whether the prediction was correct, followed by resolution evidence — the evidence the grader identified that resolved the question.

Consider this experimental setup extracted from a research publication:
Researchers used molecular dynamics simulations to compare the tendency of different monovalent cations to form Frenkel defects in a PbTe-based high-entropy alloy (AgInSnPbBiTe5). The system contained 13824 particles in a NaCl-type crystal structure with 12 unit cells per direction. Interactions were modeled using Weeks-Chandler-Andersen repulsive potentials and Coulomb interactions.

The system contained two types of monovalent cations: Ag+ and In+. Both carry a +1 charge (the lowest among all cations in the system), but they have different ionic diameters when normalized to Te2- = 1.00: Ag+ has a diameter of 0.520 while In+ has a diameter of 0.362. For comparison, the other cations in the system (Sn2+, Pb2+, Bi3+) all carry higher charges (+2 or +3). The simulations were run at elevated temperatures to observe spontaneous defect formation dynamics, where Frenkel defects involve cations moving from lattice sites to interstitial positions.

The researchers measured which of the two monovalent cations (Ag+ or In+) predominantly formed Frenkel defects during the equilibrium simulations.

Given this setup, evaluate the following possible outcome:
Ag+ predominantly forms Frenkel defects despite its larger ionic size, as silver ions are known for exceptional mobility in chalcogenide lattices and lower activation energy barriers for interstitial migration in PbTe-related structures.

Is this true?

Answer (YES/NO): NO